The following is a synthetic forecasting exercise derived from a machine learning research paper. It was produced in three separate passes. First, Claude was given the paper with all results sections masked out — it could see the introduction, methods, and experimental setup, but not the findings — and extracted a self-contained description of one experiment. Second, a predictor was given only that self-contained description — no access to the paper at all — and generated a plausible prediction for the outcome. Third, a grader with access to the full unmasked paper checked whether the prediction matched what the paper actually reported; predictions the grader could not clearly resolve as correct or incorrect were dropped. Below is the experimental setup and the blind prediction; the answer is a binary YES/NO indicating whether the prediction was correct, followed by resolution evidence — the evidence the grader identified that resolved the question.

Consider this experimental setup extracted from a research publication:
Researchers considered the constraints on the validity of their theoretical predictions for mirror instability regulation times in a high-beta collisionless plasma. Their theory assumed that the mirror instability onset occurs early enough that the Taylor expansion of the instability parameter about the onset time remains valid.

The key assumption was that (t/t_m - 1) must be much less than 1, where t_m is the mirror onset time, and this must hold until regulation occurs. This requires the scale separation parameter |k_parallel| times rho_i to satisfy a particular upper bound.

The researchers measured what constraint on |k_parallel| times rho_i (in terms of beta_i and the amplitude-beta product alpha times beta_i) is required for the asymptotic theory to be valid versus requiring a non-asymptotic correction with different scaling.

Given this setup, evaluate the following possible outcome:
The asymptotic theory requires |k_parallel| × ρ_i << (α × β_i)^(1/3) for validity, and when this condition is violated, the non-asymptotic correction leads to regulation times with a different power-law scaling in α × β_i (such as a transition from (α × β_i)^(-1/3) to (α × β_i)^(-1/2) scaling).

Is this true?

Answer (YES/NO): NO